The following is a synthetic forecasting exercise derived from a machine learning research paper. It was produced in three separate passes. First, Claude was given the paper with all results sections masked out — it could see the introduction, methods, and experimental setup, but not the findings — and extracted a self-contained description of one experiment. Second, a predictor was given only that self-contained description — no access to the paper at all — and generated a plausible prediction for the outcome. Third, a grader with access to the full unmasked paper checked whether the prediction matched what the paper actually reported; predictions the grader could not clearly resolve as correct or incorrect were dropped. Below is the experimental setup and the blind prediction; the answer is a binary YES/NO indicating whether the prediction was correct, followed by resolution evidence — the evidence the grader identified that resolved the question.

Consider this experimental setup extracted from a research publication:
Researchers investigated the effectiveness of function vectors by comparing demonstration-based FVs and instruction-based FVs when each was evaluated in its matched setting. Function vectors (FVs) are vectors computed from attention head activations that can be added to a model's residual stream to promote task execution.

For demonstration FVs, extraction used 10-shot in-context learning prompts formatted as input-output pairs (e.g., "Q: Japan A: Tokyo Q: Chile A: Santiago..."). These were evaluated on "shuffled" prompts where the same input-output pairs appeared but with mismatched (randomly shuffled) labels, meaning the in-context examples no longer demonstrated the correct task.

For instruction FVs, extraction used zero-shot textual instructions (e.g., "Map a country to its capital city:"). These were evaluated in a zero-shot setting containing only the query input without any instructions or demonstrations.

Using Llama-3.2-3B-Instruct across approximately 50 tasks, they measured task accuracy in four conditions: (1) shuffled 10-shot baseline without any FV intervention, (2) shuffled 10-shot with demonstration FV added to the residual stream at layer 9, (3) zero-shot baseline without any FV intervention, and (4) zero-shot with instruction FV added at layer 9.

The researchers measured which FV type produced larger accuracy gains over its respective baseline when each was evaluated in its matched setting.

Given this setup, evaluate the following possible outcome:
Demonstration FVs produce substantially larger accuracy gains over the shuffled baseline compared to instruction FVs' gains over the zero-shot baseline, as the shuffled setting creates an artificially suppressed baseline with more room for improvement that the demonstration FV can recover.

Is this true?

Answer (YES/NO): YES